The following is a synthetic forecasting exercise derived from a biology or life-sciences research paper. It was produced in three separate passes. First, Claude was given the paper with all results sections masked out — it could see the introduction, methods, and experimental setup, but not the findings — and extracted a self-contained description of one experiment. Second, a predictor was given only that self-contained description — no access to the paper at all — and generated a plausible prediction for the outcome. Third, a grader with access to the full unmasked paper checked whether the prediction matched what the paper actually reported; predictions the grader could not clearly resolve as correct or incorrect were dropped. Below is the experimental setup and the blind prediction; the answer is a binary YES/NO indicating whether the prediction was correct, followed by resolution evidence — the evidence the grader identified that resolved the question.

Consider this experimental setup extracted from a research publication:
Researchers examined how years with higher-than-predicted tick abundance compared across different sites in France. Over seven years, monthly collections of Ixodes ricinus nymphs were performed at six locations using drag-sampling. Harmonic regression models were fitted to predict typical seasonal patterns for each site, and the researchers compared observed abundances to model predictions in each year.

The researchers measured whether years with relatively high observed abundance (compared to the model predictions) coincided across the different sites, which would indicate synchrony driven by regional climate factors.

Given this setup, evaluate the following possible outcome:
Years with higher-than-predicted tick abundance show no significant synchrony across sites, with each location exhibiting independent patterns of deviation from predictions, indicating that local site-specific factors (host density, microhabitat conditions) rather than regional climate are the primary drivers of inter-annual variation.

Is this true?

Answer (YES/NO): YES